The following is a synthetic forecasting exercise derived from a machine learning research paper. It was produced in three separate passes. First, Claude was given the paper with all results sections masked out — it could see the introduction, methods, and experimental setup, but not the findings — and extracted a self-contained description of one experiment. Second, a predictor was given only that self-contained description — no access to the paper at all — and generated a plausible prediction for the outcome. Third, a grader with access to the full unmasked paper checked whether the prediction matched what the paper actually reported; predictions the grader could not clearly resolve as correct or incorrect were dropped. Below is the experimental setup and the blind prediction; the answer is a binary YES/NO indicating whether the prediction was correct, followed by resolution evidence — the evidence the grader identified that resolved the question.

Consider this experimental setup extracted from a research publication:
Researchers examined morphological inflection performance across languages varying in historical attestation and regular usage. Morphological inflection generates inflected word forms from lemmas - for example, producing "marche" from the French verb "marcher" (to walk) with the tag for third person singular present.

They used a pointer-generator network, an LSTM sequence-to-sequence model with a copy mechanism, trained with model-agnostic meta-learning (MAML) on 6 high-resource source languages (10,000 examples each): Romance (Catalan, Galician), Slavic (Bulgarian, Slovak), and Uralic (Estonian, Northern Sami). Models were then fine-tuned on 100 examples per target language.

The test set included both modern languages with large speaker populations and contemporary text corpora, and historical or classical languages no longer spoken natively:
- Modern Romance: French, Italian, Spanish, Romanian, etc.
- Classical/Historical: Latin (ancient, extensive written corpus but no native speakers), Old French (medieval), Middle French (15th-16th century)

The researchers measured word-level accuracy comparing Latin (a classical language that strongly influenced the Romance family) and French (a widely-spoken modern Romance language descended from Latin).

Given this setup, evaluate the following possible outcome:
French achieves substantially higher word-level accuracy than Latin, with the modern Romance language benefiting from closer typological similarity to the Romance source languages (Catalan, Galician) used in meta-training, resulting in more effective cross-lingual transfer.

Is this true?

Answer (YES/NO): YES